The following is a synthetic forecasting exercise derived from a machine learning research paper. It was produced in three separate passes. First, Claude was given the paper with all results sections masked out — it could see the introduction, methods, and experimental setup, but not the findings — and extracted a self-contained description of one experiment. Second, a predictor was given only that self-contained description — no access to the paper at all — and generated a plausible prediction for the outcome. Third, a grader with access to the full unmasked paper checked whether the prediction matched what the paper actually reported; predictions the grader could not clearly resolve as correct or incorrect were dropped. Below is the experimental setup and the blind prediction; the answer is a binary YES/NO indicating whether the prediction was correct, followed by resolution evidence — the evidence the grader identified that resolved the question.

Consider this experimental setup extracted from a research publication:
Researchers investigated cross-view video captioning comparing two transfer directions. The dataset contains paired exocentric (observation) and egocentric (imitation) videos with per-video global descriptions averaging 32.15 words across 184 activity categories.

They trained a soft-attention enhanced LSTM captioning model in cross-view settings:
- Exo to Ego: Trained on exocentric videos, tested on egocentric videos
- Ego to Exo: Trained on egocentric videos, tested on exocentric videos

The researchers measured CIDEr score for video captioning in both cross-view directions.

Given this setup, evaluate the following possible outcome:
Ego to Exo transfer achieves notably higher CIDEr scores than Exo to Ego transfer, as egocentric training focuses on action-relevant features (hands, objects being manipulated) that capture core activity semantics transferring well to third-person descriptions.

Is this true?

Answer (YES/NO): NO